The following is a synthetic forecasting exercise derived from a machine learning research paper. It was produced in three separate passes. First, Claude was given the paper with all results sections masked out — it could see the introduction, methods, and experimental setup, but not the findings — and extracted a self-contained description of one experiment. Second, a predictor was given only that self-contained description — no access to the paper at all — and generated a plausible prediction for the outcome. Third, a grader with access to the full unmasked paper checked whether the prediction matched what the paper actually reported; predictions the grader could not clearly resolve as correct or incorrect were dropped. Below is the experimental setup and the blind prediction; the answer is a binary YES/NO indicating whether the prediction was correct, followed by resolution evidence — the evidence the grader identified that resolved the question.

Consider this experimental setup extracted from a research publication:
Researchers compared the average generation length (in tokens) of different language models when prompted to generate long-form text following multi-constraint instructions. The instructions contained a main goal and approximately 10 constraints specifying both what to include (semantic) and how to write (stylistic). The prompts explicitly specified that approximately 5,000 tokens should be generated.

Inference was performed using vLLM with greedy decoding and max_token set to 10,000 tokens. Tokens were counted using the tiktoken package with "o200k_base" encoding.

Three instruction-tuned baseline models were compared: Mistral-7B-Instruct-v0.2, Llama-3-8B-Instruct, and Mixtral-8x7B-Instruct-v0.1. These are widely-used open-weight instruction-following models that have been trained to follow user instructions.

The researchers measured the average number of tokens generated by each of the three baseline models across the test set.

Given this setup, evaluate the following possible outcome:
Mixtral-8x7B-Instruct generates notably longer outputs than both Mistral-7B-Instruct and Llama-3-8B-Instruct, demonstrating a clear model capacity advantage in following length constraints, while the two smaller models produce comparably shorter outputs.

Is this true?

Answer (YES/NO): YES